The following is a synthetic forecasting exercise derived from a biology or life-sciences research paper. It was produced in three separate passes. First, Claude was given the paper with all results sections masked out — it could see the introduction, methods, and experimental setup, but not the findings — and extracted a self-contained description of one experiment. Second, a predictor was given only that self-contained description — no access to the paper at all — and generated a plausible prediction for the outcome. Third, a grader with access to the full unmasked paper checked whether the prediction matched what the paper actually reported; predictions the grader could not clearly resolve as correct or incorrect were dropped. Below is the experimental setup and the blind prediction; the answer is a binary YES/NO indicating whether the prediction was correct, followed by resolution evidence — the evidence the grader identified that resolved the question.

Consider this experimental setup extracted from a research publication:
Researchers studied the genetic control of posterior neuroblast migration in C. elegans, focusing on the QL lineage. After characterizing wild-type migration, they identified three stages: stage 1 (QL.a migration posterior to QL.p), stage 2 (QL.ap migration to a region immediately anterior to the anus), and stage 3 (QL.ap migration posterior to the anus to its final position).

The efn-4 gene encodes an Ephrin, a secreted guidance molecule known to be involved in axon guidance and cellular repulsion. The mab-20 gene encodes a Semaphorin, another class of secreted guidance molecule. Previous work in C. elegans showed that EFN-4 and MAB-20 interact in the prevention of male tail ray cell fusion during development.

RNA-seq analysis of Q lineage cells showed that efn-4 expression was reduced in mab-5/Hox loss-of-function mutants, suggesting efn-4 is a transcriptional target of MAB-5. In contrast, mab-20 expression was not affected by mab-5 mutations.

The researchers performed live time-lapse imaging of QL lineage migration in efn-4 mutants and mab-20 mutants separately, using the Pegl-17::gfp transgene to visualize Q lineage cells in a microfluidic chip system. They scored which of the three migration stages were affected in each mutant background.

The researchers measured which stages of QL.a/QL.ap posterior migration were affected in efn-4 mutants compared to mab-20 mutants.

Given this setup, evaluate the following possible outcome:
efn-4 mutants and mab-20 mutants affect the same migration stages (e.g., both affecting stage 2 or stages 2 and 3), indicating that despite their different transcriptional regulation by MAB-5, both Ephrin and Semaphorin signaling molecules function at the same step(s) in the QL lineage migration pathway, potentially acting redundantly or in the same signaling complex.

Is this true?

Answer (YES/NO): YES